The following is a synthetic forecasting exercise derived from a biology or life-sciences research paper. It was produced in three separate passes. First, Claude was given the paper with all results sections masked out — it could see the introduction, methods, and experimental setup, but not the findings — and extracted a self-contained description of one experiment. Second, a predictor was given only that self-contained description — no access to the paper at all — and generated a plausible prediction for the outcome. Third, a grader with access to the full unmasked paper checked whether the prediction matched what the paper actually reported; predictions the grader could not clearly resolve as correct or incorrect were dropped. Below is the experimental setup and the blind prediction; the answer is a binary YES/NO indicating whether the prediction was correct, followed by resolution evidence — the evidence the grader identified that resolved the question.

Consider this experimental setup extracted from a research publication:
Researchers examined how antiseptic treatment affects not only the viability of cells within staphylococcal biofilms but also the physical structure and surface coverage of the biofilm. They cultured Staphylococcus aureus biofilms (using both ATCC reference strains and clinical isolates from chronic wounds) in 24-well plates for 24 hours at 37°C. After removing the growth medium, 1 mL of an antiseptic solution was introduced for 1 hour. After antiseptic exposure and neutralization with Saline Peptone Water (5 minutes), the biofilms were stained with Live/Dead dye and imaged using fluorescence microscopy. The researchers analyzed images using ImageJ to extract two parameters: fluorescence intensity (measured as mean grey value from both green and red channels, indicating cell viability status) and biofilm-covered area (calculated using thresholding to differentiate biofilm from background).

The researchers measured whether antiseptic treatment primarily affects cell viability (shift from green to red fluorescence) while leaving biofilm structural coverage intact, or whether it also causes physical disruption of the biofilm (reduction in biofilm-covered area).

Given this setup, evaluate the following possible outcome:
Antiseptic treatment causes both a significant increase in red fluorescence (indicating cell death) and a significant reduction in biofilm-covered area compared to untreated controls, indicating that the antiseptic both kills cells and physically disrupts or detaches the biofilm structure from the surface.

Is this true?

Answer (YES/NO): NO